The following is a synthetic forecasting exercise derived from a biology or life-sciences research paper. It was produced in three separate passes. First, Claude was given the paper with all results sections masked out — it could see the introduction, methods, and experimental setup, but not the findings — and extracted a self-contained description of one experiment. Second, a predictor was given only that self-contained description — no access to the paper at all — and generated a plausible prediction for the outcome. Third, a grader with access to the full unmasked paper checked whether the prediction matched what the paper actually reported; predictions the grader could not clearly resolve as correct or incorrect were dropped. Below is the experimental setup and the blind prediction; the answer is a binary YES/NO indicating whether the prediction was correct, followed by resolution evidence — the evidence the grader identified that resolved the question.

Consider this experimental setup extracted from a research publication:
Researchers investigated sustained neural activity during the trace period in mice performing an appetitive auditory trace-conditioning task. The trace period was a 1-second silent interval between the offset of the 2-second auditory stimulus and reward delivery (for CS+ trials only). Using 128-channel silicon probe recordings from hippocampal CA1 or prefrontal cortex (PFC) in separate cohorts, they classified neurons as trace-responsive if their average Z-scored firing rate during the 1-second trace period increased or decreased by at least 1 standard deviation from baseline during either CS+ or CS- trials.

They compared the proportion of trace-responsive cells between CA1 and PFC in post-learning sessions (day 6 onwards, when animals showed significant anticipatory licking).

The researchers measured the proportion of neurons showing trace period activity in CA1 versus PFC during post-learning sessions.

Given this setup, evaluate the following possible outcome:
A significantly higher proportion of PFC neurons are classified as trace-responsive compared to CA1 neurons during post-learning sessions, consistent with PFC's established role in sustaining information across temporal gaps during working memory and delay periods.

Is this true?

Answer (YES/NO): YES